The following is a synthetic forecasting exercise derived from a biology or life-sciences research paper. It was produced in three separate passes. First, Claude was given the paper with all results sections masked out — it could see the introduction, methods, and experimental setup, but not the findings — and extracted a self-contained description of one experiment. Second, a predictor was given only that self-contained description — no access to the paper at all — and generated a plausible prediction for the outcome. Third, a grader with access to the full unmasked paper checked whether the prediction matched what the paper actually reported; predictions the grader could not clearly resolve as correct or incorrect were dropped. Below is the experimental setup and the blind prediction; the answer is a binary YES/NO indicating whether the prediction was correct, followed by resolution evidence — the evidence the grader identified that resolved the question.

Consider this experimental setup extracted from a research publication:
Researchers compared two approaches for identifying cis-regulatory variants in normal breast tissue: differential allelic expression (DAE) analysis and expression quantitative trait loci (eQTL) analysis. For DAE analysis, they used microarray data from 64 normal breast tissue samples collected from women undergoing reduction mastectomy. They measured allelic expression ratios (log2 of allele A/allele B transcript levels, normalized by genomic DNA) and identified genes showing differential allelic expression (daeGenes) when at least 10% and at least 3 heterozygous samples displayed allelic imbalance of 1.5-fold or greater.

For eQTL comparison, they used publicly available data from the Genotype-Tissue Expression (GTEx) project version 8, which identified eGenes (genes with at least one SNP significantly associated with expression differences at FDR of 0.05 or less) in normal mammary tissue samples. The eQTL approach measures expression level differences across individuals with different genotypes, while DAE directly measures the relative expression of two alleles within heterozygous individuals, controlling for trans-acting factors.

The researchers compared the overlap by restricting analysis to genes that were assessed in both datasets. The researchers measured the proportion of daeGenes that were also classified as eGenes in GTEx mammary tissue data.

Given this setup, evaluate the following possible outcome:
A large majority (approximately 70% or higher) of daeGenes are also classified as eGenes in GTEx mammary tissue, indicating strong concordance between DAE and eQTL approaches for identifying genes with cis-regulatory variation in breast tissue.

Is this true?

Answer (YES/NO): NO